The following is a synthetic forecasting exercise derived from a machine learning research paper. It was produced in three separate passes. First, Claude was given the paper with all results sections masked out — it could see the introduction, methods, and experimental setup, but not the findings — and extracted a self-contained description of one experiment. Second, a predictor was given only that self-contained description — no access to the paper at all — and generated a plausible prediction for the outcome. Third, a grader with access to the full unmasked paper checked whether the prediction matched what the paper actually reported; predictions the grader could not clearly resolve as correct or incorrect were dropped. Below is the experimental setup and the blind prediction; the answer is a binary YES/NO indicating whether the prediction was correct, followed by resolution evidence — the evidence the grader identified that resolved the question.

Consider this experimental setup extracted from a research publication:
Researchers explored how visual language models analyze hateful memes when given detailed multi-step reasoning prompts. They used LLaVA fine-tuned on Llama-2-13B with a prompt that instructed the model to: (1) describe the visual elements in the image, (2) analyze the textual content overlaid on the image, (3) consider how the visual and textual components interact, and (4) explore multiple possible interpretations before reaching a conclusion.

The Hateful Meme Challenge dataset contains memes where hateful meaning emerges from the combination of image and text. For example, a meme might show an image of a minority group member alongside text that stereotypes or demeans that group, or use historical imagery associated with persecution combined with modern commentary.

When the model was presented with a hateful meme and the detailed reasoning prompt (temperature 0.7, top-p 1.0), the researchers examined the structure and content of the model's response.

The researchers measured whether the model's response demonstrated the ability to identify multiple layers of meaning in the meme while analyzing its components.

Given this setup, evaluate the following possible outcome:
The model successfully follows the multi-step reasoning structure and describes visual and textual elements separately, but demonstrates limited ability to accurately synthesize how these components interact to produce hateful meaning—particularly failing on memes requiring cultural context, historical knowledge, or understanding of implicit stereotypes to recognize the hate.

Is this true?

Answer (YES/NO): NO